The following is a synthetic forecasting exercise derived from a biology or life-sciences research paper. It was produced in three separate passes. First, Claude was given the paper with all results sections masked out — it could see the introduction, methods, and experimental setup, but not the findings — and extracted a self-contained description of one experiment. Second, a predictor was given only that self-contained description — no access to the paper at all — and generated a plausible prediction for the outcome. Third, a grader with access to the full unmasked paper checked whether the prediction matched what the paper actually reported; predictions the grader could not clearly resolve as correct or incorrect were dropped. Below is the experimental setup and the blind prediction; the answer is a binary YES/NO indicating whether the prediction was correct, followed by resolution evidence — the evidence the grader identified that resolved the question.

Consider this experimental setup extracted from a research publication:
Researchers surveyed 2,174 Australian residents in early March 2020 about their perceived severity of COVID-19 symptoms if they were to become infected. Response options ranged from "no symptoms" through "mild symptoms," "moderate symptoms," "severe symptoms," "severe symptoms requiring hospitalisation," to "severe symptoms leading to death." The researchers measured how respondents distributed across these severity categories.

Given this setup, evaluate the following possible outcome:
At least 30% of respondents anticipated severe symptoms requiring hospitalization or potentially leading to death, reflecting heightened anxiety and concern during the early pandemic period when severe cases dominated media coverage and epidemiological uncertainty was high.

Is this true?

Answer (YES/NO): NO